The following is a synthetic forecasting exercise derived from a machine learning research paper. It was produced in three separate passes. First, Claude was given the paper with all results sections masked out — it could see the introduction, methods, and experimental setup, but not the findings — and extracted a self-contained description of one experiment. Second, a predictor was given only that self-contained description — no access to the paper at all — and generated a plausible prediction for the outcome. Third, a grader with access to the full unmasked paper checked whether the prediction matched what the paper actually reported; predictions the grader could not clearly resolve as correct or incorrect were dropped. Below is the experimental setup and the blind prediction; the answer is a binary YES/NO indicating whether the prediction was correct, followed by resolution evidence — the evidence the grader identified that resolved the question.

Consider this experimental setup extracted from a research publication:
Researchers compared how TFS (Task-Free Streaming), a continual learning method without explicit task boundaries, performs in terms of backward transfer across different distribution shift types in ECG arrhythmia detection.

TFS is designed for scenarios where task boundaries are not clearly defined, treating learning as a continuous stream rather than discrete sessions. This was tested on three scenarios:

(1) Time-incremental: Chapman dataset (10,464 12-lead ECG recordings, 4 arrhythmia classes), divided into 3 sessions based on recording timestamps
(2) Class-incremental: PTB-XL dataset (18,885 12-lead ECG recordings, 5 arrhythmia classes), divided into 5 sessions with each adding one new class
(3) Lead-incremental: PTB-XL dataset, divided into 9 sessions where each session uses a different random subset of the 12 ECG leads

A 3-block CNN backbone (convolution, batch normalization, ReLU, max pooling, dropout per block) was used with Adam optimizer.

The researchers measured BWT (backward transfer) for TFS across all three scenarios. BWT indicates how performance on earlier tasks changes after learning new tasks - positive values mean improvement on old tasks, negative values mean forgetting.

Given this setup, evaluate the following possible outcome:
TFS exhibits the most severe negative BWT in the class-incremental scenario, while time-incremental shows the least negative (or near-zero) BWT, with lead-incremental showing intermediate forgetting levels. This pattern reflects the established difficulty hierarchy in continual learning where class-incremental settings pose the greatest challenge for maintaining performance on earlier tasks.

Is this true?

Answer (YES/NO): NO